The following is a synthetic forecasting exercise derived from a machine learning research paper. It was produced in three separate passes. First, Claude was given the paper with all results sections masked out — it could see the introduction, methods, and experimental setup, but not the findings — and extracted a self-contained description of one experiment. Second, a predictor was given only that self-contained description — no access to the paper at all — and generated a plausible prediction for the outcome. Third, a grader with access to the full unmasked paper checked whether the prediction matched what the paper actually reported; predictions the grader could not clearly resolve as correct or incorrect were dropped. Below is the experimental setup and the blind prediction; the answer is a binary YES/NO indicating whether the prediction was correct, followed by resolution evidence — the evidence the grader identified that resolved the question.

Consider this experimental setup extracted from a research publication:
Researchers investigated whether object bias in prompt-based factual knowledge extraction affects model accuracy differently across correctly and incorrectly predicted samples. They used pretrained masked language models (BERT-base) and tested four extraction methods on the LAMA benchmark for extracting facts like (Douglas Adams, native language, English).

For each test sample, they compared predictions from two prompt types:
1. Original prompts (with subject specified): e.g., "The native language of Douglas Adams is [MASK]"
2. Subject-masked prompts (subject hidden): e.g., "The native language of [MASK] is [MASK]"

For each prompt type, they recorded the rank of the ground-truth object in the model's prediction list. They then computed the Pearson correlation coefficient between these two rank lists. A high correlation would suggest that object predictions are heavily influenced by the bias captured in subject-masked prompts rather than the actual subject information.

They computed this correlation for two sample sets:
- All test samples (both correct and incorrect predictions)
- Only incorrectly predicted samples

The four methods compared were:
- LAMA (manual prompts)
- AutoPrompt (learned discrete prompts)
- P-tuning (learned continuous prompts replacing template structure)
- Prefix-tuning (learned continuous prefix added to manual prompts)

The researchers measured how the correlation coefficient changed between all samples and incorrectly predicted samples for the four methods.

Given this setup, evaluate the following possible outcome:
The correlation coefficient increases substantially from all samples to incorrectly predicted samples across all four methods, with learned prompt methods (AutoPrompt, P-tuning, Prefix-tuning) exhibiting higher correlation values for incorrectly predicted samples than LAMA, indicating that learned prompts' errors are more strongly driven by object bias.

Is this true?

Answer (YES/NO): NO